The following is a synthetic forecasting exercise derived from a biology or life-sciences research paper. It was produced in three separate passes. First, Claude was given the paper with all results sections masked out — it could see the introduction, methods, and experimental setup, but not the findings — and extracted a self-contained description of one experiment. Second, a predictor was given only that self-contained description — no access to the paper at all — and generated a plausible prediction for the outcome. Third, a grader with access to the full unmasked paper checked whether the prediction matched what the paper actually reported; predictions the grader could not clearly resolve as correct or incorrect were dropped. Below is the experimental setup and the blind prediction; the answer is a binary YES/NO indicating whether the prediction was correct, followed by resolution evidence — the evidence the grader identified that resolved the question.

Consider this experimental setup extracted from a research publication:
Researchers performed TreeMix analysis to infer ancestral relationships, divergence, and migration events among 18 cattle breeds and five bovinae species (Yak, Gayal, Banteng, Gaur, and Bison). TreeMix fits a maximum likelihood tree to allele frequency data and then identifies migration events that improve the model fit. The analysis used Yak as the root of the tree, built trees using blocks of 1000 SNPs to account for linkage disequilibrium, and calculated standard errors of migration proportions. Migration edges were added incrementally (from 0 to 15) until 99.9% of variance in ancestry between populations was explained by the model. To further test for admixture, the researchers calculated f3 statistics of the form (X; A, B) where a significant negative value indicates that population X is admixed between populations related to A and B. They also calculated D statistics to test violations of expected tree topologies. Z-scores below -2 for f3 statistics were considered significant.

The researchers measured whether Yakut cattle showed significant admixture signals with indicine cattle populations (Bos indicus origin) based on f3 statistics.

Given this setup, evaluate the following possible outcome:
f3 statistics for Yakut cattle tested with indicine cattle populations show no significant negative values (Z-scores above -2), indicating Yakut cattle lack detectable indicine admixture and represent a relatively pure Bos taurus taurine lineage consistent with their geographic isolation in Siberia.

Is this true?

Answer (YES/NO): YES